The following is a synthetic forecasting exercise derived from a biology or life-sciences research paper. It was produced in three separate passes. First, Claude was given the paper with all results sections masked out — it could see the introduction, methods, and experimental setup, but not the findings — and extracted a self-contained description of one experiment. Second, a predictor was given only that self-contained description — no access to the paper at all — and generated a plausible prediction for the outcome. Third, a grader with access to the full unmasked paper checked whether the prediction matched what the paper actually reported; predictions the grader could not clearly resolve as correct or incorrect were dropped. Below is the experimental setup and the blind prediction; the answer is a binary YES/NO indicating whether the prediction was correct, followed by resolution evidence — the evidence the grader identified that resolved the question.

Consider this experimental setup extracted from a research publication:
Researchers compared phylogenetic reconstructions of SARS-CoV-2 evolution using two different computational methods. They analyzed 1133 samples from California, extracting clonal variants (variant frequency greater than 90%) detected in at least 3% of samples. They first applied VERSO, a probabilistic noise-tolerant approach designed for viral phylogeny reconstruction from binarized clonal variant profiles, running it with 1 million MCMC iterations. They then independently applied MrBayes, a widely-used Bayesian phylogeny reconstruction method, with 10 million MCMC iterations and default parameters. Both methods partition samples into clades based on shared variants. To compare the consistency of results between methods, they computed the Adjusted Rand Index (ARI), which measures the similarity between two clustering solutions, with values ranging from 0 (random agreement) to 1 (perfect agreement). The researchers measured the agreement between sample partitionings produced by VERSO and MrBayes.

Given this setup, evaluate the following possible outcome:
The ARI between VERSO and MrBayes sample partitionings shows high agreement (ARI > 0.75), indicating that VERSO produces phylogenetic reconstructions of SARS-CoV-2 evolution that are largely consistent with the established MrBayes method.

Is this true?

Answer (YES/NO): YES